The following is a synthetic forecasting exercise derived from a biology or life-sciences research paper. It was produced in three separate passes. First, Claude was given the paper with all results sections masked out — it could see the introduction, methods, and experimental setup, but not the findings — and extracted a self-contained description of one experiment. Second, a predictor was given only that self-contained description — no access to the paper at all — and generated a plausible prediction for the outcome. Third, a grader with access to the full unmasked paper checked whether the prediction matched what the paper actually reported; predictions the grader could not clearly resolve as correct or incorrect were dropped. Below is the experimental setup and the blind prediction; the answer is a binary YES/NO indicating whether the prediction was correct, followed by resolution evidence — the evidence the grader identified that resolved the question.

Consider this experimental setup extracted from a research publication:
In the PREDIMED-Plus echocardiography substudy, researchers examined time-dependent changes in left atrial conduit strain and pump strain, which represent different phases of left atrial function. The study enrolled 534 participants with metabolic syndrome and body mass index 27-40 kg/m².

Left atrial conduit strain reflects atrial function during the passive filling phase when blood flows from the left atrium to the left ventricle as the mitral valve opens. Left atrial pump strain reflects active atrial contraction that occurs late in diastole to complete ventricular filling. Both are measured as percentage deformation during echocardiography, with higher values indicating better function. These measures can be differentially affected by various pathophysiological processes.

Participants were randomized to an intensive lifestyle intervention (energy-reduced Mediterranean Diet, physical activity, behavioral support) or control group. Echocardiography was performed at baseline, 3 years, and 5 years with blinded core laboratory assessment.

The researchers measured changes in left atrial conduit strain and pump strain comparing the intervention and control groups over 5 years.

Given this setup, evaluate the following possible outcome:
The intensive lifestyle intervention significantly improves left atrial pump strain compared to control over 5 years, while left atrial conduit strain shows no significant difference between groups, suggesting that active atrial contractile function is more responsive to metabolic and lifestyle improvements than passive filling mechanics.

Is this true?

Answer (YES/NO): NO